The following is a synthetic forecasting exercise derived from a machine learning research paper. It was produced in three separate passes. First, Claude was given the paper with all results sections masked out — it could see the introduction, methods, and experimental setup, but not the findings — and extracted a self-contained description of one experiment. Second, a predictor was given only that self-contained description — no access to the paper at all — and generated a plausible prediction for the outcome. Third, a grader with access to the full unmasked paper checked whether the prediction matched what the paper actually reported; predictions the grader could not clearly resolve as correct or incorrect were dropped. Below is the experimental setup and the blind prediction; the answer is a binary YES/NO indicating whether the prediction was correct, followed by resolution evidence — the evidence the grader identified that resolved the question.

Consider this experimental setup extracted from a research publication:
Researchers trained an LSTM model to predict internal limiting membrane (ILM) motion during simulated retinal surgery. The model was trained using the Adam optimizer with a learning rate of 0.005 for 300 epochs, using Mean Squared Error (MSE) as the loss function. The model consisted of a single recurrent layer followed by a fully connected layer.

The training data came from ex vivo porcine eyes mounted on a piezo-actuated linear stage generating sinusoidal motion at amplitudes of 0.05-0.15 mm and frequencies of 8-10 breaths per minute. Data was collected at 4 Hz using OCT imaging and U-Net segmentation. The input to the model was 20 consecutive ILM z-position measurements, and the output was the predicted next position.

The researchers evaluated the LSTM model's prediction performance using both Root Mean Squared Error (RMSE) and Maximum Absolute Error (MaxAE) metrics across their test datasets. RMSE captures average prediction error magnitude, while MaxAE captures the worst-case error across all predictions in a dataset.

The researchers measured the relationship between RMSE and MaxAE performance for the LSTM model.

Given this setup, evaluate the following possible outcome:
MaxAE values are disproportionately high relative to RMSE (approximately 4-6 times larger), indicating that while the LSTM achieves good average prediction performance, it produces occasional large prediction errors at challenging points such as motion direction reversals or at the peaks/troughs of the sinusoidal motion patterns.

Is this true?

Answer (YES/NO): NO